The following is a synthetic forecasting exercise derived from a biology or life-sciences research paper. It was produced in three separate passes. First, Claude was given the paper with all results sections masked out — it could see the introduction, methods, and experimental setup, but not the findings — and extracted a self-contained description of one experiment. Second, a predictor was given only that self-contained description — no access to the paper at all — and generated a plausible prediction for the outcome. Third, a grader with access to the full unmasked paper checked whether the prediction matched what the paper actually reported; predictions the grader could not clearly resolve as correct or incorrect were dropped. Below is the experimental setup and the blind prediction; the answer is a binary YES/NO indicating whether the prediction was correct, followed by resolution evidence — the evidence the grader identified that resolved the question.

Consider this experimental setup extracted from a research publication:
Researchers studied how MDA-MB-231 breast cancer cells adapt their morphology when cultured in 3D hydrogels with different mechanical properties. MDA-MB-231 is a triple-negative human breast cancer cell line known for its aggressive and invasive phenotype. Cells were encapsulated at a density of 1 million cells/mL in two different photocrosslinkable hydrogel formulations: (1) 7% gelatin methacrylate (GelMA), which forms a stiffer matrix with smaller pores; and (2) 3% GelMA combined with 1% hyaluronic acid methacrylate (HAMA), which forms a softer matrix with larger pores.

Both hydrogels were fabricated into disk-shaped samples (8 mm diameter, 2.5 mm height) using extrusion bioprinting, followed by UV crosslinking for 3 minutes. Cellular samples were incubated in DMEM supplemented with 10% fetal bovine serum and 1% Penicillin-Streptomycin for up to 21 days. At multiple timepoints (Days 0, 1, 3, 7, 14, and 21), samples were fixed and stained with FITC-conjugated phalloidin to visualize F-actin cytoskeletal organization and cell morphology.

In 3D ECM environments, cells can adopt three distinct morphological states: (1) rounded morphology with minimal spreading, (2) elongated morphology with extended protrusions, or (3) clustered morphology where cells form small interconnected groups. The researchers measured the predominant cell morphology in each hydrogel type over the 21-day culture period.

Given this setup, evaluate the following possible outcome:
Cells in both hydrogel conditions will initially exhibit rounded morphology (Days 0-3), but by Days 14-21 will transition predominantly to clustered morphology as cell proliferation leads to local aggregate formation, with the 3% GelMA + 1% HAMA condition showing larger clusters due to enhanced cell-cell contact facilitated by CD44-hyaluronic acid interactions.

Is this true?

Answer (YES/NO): NO